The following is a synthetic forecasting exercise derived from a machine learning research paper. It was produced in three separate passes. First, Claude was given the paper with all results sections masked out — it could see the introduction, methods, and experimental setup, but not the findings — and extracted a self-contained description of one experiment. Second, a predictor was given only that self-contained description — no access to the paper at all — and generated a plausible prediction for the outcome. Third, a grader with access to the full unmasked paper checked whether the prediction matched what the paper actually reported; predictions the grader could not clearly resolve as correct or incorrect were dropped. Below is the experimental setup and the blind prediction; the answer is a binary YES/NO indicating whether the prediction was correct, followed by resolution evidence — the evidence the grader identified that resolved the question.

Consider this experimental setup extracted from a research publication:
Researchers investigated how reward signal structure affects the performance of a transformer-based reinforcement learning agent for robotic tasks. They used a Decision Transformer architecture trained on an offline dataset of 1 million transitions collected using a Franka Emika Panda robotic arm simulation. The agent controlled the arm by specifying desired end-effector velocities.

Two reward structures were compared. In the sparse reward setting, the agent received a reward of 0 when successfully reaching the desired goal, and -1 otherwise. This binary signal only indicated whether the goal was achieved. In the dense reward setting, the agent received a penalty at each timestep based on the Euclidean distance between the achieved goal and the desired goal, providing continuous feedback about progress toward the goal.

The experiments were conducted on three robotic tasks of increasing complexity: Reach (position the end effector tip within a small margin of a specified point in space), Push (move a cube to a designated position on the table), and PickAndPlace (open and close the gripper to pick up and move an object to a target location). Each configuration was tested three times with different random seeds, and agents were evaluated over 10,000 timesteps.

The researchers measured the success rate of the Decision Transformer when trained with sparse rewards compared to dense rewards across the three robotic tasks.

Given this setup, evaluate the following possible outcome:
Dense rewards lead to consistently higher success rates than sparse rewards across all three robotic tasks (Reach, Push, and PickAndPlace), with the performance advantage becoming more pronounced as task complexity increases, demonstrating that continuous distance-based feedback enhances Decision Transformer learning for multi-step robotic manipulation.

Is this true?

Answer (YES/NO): NO